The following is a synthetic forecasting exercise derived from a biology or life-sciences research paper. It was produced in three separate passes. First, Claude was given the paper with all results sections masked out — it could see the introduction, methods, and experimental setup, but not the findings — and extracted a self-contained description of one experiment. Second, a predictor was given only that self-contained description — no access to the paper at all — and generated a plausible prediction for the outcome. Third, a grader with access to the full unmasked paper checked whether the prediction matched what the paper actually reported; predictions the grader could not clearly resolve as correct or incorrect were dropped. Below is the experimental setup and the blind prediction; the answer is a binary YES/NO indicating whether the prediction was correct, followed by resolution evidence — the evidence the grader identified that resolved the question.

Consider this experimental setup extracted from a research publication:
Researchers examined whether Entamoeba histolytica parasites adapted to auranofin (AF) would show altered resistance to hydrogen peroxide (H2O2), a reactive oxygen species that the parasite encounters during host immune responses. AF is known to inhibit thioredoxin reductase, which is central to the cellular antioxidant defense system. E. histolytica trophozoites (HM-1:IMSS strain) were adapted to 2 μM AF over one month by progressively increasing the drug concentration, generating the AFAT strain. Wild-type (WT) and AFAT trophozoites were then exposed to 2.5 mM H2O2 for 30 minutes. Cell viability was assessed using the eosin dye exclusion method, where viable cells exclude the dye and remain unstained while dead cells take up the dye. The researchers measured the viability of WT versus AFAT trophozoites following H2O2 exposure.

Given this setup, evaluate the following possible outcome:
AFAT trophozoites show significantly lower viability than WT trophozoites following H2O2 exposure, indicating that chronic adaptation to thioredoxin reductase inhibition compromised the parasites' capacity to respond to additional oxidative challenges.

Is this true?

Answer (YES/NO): YES